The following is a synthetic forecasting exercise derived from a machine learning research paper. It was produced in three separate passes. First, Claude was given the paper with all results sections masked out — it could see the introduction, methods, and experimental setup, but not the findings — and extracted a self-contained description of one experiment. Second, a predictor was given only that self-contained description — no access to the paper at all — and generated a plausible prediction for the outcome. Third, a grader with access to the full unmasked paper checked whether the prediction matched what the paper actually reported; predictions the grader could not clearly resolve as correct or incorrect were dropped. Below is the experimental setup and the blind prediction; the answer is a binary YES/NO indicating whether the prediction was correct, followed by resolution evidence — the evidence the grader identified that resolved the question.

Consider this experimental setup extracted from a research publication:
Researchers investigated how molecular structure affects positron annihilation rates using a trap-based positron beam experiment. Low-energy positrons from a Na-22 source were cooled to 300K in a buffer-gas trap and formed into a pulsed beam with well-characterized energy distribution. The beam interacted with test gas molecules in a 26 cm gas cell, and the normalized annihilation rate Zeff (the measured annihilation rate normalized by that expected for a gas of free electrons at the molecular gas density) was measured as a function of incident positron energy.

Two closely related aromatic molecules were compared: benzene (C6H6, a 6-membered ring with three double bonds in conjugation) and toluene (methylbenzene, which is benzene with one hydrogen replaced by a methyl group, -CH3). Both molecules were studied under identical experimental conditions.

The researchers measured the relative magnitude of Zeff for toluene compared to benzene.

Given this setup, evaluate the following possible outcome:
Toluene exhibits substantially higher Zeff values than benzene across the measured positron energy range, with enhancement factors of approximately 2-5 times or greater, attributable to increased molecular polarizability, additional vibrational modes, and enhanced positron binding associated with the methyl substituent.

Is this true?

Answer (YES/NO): YES